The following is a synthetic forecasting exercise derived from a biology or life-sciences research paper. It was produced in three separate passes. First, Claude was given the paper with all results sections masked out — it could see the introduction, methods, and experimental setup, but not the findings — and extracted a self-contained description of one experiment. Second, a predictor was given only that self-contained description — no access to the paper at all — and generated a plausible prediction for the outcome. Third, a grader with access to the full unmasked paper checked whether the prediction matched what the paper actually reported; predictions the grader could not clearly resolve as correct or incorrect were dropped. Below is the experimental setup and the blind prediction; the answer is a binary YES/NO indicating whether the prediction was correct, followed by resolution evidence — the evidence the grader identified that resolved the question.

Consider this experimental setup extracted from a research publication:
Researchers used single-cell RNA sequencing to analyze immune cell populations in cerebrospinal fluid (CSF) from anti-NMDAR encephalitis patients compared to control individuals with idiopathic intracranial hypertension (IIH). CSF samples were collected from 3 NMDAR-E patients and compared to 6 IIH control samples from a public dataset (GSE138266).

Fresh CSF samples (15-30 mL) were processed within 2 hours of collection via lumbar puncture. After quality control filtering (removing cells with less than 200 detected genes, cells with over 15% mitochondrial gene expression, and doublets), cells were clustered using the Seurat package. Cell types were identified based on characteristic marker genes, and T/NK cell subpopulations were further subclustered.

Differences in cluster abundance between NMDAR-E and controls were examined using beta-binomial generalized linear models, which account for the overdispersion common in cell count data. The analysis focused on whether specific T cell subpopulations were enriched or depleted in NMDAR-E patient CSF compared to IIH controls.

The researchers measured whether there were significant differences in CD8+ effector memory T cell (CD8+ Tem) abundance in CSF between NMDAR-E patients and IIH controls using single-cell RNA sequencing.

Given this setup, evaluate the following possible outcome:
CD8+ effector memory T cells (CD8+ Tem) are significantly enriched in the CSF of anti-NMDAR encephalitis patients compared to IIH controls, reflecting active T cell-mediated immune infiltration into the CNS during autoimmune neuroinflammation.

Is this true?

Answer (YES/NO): YES